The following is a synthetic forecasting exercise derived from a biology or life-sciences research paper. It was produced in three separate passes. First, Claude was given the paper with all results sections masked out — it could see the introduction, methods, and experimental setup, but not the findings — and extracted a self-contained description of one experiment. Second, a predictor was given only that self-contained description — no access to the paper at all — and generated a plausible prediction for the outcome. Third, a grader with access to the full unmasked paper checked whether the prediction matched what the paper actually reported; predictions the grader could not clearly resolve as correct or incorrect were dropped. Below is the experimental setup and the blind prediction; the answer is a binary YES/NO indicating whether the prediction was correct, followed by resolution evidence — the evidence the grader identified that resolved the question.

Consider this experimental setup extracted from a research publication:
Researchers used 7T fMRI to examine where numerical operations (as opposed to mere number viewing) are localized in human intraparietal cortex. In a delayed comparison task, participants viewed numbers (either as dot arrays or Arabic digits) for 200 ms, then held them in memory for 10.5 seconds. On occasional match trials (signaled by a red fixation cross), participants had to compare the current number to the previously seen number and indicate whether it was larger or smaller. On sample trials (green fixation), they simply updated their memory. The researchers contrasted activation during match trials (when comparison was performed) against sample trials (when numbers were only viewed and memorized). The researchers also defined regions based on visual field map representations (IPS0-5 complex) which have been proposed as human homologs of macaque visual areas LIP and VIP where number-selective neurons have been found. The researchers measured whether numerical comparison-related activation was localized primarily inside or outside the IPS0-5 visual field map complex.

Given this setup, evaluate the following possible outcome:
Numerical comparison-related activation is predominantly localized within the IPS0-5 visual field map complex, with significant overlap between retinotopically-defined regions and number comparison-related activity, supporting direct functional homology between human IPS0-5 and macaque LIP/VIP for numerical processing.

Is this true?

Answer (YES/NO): NO